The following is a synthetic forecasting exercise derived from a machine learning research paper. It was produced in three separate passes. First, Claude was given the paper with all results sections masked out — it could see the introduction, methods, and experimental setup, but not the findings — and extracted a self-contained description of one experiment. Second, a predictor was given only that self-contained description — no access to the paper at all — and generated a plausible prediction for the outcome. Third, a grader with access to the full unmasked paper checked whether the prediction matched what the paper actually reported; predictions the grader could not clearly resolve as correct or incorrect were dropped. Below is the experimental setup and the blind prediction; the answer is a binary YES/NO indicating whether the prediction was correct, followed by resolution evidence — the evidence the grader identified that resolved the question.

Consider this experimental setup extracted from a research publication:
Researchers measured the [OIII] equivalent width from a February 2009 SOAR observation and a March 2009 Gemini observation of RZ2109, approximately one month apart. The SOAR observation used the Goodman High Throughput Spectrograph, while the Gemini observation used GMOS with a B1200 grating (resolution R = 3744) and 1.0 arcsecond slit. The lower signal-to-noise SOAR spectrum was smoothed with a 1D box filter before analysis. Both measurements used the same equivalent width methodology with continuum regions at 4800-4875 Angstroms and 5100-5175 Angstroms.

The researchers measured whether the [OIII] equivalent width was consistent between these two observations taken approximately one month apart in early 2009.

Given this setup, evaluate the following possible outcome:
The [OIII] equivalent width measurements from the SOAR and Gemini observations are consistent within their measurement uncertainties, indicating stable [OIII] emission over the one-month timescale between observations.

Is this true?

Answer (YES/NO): YES